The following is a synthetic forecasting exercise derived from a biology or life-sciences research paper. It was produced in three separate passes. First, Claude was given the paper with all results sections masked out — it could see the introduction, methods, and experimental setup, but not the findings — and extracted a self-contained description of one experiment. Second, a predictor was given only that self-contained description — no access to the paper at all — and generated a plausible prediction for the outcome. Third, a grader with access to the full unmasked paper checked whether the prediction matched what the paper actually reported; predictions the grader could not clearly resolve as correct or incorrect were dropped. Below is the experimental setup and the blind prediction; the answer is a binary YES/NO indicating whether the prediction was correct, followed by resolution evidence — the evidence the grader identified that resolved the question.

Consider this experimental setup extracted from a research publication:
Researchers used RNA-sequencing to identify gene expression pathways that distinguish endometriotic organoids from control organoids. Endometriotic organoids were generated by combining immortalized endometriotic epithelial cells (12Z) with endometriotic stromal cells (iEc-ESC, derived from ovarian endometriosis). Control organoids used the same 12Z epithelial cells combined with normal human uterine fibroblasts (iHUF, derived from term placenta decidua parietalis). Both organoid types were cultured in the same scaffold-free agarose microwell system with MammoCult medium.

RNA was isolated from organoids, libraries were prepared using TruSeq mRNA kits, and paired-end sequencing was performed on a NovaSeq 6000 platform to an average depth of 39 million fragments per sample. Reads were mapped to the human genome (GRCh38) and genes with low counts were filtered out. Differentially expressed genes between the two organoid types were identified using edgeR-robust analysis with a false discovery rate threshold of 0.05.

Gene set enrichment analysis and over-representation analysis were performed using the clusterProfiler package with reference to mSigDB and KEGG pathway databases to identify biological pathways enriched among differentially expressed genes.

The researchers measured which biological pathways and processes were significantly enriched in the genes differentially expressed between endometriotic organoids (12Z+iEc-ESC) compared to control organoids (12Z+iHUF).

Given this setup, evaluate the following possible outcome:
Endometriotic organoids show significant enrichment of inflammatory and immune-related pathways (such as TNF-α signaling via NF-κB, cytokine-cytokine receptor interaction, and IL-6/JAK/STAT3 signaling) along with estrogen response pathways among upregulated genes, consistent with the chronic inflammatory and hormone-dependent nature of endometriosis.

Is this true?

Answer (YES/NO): NO